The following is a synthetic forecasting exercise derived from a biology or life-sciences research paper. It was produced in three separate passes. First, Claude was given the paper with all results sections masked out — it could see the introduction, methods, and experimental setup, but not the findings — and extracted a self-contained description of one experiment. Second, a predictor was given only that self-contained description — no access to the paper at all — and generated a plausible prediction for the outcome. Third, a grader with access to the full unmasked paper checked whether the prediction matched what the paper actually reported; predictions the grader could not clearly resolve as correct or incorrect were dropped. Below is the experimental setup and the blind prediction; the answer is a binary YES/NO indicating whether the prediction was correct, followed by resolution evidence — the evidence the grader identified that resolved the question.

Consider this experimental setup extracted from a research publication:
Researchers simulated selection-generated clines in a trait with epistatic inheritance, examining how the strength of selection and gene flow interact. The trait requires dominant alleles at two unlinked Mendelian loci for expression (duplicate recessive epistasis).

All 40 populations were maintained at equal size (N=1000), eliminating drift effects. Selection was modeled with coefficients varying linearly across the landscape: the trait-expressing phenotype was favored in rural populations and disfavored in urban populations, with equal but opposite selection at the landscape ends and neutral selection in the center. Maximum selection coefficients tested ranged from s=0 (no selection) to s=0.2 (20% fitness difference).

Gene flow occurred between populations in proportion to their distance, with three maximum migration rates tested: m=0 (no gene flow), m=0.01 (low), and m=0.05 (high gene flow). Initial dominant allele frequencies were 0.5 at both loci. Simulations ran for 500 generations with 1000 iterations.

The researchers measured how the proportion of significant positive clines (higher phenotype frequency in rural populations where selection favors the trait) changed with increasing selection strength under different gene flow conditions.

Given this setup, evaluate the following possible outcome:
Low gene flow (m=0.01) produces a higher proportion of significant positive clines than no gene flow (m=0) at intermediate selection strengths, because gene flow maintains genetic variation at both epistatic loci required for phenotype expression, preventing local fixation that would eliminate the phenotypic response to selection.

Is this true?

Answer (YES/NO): NO